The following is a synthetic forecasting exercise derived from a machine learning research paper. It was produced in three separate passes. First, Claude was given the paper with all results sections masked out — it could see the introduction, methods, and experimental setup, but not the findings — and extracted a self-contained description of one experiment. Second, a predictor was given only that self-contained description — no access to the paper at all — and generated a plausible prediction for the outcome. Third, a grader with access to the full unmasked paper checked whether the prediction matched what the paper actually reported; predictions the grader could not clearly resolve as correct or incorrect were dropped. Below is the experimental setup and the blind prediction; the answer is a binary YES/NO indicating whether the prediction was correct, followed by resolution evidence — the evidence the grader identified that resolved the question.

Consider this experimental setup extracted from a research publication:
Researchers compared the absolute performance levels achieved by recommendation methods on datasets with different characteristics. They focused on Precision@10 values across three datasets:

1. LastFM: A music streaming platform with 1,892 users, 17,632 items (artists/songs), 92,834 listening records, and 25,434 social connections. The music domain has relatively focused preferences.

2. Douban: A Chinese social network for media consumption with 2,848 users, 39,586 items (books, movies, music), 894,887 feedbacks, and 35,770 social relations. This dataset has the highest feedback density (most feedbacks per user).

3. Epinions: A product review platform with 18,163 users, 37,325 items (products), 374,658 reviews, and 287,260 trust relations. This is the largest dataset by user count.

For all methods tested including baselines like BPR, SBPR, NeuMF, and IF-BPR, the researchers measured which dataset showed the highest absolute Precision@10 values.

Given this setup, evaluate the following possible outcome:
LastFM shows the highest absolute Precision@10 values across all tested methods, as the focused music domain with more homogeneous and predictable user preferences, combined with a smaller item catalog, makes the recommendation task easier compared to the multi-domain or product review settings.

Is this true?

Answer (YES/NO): NO